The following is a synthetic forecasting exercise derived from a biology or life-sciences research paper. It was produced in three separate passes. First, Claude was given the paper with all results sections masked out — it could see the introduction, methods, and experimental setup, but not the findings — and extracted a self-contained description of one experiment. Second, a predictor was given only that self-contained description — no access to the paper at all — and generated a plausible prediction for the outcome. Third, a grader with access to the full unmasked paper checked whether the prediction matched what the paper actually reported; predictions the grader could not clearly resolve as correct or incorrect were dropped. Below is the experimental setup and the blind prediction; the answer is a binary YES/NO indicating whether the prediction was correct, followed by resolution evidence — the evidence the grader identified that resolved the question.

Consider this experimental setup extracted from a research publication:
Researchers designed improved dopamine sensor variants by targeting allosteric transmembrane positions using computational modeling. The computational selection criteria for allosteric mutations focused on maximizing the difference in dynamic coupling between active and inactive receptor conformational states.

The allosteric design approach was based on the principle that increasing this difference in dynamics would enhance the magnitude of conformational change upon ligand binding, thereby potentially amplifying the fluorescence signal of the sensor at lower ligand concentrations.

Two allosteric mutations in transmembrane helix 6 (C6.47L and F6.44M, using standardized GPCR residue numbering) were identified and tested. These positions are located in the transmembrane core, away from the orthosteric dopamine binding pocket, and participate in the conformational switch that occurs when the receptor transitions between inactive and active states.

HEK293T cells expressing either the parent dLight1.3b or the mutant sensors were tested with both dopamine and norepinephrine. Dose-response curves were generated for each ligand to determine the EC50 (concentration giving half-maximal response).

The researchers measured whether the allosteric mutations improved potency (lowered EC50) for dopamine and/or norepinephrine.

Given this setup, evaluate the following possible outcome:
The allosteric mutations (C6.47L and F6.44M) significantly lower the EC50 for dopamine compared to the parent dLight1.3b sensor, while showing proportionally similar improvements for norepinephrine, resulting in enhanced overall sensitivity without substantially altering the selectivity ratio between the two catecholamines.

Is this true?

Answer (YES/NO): NO